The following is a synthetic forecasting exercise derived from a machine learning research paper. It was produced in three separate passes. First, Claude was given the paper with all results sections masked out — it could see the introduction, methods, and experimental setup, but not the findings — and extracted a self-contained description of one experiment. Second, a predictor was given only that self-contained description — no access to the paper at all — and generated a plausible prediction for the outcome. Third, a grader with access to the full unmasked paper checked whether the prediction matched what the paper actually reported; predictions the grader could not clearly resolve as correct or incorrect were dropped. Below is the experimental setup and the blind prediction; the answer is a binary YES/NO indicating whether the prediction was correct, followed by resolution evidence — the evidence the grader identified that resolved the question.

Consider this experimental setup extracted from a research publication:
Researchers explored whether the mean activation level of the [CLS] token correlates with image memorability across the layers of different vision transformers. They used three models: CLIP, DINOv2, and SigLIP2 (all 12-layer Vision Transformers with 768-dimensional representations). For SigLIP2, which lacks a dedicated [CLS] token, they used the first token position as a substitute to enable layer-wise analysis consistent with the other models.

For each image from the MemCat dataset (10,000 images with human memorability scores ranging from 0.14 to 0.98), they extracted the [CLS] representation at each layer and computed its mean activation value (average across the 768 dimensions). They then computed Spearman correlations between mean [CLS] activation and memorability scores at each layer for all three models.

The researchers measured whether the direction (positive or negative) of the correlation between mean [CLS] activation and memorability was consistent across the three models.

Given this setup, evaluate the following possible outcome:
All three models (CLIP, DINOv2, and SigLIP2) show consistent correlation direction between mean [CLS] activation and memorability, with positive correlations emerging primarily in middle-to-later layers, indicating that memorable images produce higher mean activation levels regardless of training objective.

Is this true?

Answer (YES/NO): NO